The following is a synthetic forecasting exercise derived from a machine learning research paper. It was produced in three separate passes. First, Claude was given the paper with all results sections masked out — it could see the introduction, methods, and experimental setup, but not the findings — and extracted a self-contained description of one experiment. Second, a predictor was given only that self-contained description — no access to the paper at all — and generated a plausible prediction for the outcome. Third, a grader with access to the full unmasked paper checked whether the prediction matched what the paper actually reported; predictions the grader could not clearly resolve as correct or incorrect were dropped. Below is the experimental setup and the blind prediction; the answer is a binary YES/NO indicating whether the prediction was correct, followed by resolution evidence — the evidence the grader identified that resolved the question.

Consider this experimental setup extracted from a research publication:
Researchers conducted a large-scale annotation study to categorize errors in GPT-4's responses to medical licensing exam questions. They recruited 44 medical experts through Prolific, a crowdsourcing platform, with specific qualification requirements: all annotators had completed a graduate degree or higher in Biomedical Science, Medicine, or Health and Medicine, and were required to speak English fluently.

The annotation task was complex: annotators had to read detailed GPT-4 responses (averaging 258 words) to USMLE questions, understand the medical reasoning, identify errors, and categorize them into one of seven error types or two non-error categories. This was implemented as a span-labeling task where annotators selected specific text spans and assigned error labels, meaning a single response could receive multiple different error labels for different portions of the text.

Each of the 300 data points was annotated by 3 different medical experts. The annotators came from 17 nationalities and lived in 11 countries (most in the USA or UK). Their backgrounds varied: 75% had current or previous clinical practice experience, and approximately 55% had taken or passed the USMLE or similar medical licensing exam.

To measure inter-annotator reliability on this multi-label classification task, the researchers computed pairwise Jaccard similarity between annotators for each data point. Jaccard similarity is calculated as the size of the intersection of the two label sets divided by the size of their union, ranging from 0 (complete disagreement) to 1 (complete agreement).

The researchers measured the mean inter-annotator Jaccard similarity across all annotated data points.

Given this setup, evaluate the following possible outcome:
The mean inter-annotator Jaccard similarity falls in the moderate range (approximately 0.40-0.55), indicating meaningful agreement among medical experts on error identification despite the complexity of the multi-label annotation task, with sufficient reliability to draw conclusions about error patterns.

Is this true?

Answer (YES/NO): NO